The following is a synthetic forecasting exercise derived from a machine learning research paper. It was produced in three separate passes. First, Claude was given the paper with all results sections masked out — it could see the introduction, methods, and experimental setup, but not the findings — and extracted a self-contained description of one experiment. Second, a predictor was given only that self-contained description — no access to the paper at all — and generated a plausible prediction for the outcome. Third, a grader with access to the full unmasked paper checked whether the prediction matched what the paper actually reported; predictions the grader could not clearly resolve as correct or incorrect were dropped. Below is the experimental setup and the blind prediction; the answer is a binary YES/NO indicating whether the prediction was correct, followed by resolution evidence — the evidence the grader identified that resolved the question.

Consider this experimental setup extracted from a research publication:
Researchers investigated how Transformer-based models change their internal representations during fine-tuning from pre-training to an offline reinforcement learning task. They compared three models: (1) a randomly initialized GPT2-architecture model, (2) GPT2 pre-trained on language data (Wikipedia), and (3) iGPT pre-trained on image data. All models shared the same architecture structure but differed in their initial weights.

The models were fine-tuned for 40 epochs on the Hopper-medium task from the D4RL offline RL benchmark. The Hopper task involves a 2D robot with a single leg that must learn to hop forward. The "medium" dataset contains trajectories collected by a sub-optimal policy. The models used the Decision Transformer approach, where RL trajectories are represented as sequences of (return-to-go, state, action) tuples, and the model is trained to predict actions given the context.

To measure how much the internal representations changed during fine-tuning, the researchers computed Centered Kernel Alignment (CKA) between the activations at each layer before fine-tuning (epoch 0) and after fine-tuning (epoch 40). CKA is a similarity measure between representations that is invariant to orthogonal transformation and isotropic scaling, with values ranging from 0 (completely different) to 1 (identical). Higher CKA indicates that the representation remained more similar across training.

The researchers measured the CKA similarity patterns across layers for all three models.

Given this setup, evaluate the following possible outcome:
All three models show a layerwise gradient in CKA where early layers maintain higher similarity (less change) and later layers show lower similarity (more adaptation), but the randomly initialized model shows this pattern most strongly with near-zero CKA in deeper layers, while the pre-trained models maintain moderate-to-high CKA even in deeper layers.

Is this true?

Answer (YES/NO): NO